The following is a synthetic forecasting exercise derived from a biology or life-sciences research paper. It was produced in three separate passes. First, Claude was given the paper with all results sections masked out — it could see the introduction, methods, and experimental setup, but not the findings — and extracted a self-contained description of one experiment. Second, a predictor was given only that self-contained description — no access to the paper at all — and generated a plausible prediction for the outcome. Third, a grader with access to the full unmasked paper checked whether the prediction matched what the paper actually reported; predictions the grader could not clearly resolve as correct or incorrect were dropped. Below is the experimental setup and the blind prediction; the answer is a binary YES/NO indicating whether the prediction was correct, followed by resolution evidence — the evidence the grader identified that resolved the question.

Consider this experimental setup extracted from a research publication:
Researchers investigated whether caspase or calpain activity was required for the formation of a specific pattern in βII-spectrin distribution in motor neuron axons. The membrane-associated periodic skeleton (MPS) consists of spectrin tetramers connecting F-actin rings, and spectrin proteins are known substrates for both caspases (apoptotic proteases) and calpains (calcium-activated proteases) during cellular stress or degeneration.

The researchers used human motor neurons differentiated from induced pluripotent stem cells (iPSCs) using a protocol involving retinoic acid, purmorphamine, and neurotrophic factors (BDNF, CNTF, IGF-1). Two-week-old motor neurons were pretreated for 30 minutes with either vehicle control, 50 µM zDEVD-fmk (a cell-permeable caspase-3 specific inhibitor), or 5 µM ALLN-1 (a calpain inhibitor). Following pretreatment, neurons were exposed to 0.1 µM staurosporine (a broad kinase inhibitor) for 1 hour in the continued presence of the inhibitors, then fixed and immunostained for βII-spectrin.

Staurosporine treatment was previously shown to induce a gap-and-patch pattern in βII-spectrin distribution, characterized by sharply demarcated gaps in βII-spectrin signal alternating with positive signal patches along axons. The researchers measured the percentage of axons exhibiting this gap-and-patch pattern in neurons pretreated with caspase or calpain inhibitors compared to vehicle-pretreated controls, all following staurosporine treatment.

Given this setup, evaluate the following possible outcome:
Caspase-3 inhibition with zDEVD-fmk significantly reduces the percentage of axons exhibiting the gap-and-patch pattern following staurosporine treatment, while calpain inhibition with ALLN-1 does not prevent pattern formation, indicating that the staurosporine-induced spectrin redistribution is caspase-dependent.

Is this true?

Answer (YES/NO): NO